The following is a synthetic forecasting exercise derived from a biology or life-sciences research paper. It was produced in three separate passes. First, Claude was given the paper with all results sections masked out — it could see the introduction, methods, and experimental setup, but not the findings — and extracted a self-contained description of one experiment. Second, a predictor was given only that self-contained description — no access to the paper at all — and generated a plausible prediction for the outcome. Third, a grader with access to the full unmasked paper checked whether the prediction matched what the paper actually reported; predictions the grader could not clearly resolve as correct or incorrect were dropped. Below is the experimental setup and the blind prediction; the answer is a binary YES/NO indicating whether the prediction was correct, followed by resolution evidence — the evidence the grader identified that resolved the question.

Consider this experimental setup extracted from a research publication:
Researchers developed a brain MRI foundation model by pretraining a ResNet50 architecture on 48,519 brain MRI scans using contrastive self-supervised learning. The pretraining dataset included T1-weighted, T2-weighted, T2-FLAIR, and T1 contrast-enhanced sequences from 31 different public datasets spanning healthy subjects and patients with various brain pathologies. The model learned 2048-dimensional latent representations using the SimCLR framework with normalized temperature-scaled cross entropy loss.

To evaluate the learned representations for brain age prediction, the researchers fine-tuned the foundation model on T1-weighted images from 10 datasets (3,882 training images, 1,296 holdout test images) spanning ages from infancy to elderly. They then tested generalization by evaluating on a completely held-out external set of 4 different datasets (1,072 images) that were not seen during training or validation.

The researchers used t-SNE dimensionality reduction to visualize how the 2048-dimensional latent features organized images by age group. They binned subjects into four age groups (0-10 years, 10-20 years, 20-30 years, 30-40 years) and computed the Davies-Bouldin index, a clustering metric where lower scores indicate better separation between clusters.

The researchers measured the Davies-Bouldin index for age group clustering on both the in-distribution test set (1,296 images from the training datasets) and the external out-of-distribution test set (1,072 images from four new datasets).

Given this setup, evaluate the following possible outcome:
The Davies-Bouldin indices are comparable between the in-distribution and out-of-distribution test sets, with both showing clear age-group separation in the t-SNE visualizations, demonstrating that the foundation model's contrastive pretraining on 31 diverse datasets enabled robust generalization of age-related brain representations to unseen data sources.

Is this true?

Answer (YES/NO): NO